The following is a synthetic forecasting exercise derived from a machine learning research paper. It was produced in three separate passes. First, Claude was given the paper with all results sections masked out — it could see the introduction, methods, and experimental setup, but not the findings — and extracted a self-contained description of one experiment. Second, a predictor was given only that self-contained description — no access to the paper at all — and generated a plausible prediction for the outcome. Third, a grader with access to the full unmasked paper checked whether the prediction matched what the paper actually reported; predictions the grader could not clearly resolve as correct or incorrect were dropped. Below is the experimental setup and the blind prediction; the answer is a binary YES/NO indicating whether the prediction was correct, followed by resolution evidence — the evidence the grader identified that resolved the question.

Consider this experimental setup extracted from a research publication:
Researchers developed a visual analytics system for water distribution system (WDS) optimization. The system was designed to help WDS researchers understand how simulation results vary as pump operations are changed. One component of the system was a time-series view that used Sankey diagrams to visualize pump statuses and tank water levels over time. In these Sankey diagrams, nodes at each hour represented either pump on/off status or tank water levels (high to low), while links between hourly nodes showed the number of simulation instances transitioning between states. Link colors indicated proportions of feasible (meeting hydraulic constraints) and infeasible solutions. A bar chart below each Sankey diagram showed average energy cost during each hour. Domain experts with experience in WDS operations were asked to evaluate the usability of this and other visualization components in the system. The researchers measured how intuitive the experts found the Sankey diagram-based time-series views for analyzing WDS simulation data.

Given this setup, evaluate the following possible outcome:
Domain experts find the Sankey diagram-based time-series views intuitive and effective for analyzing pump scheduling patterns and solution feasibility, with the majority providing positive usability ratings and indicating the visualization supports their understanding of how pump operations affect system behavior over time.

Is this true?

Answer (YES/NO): NO